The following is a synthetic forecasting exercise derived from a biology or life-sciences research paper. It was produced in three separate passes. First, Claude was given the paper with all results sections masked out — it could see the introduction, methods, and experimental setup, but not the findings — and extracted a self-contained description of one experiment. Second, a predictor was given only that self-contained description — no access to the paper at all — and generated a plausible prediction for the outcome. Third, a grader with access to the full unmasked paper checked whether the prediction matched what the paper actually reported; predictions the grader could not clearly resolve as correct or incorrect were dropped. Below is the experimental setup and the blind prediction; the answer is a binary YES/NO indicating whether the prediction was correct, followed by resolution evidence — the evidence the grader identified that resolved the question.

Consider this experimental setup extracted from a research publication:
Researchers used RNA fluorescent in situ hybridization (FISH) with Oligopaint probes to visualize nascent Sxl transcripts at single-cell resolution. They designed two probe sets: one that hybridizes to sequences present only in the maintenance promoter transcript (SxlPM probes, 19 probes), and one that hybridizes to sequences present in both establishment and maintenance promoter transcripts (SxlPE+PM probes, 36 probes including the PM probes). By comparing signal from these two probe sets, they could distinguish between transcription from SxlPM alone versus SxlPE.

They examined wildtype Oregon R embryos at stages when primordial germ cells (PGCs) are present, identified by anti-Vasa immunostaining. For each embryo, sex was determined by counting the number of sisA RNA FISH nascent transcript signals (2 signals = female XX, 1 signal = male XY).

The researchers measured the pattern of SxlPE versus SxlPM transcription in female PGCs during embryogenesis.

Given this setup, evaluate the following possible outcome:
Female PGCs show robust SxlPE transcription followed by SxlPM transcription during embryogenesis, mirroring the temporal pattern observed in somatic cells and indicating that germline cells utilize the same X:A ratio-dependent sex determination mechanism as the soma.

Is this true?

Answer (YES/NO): NO